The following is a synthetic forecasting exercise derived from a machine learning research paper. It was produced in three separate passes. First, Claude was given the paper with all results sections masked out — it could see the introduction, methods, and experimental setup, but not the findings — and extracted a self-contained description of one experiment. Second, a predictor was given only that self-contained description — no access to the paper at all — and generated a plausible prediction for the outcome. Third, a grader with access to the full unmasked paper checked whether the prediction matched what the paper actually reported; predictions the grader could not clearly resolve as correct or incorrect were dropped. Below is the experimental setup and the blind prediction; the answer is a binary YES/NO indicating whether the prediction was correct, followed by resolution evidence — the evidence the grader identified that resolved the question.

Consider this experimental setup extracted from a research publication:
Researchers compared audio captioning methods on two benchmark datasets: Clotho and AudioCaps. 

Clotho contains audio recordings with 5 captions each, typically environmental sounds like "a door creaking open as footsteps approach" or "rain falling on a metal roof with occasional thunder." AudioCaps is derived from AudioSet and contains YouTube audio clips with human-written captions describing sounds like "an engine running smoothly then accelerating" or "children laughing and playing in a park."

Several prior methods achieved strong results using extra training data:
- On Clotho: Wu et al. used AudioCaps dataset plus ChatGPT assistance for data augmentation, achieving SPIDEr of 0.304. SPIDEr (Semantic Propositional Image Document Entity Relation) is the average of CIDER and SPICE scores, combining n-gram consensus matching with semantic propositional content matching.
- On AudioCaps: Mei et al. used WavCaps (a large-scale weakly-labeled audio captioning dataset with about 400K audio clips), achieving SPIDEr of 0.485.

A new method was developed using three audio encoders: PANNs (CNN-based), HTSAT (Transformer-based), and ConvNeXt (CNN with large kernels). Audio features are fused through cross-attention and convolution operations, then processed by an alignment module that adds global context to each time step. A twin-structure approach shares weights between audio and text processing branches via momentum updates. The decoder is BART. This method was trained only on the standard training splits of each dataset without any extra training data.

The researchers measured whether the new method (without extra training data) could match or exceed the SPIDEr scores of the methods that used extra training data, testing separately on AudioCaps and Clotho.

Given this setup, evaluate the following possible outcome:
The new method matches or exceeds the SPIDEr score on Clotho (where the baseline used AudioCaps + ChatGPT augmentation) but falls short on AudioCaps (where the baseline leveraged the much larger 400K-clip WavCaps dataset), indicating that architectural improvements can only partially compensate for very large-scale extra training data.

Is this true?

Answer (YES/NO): NO